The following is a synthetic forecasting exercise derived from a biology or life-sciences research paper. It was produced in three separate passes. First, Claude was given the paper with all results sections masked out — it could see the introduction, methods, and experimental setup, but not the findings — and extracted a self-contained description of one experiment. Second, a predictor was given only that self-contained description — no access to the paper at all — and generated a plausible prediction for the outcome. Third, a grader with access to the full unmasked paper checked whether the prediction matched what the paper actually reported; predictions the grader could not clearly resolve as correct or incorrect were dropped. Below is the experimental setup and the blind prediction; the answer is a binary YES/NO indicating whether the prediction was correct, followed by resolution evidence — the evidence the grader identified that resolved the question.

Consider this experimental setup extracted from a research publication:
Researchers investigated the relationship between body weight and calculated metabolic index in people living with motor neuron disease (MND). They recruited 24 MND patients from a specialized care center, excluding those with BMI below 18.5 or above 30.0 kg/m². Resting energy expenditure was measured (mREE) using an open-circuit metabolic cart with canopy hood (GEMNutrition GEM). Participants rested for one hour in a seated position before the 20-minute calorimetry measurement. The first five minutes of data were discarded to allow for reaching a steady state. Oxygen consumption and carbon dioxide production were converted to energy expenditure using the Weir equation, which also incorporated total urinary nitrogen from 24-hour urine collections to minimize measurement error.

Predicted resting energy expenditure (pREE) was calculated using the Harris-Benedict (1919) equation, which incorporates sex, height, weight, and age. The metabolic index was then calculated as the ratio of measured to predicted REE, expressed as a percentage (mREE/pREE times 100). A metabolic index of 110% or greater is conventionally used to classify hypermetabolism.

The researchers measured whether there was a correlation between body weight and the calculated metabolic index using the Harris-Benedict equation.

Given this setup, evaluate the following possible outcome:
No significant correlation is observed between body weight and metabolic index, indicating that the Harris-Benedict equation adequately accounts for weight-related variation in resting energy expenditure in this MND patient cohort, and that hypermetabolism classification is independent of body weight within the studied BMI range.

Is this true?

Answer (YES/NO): NO